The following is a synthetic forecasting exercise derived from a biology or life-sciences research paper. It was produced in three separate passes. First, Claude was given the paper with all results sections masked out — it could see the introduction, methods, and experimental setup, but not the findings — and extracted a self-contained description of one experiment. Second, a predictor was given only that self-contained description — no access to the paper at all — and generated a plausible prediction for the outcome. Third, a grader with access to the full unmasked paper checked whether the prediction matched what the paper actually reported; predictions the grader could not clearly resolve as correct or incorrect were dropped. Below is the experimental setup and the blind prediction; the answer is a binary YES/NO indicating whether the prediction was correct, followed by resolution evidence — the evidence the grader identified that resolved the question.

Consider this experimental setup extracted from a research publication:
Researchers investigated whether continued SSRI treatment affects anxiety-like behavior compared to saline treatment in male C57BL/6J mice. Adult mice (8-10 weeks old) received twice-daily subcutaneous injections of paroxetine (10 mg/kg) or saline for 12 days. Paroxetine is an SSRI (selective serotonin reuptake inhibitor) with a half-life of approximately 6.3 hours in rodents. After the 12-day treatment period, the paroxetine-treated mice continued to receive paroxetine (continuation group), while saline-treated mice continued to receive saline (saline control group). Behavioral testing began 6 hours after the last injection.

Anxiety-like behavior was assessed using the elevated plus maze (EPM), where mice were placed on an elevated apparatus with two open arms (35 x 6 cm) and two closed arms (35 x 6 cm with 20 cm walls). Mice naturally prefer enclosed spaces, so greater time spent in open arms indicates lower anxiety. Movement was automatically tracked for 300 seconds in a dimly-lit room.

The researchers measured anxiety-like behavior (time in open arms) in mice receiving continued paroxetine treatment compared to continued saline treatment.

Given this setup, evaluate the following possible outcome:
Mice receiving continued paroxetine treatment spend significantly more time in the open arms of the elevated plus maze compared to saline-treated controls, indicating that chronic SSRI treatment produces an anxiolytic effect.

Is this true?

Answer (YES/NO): NO